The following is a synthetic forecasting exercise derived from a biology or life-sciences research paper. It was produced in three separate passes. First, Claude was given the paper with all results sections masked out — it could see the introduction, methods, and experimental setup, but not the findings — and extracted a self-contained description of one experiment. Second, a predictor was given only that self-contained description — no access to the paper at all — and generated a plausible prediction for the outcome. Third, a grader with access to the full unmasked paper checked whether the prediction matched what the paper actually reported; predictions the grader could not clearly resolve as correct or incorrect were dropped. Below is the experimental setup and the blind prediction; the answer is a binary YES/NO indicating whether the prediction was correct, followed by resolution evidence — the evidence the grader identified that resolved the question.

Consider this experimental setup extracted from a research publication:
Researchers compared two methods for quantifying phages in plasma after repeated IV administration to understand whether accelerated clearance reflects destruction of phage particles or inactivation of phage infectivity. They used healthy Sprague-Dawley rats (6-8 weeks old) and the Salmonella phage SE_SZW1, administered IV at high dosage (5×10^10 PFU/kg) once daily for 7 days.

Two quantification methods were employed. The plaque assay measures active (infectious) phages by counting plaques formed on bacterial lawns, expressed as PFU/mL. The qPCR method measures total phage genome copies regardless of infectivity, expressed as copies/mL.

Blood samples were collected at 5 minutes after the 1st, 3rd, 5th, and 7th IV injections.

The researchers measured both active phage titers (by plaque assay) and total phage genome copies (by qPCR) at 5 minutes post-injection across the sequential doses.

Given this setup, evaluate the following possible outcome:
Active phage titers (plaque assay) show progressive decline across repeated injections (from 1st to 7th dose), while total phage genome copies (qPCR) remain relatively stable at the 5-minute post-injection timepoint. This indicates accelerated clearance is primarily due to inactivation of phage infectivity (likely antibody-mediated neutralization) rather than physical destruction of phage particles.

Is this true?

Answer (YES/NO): NO